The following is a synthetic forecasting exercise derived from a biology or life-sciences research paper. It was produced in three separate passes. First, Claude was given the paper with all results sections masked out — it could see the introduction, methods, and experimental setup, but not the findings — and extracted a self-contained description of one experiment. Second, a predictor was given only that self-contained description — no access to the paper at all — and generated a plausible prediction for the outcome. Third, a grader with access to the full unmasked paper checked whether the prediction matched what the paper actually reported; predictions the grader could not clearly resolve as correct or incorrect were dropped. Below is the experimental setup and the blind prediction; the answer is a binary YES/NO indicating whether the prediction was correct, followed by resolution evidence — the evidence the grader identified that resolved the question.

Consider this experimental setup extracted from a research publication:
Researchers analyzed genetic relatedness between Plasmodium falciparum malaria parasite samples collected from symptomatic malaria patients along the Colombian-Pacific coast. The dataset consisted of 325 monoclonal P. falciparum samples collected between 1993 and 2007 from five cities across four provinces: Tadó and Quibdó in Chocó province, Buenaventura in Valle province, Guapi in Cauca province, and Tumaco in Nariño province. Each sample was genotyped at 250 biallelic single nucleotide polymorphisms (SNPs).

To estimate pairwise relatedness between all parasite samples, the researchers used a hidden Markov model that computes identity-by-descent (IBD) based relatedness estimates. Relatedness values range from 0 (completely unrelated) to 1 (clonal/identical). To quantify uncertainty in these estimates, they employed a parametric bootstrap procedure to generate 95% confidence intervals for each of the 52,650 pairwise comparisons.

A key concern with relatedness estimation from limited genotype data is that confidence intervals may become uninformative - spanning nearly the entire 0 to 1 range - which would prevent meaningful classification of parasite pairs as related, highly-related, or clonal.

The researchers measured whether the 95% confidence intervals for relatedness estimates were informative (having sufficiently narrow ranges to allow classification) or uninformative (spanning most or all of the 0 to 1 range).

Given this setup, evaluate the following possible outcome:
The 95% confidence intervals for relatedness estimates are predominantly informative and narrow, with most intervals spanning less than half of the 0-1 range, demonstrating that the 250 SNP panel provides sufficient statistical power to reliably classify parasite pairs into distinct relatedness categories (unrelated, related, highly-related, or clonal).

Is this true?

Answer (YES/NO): NO